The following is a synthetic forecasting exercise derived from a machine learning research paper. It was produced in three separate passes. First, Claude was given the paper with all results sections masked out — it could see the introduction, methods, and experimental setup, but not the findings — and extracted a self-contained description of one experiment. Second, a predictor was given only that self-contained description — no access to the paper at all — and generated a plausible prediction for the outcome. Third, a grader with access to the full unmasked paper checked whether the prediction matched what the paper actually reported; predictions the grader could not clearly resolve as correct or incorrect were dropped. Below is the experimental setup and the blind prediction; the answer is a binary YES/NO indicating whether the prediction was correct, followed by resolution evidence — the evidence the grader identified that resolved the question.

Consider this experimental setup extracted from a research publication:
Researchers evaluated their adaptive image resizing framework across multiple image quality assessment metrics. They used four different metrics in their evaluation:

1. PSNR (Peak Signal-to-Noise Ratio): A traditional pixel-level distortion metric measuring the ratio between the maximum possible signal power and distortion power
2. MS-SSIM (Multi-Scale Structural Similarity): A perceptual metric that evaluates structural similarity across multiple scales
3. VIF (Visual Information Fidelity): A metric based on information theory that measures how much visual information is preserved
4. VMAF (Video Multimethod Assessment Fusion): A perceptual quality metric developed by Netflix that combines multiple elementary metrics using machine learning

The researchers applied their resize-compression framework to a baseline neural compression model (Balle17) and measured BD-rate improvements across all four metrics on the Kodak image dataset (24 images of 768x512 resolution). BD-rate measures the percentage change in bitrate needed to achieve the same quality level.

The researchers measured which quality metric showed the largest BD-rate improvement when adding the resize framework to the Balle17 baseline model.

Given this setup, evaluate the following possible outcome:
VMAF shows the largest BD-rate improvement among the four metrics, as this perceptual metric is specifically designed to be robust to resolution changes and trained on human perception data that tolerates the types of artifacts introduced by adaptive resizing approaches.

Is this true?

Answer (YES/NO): YES